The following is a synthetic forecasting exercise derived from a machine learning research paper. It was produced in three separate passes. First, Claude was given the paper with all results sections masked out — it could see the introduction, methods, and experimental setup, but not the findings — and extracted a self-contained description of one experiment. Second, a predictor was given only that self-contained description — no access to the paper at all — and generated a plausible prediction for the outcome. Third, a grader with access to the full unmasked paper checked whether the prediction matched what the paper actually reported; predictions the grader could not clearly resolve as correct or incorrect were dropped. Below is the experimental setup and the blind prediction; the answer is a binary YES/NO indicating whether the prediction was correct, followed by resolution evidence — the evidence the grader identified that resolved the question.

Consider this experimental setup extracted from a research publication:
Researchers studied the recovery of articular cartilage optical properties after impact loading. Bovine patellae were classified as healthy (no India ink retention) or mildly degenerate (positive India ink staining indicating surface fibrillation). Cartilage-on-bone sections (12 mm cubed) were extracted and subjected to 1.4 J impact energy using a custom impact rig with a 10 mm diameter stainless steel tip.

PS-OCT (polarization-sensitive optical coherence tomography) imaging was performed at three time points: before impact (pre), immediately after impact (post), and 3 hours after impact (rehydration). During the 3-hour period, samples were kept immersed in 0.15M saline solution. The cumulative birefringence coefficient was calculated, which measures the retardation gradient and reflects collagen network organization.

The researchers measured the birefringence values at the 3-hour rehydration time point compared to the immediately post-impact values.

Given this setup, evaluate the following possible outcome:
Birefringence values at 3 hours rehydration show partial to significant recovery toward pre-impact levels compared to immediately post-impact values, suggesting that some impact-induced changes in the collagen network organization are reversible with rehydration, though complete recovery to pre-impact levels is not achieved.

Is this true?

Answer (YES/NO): YES